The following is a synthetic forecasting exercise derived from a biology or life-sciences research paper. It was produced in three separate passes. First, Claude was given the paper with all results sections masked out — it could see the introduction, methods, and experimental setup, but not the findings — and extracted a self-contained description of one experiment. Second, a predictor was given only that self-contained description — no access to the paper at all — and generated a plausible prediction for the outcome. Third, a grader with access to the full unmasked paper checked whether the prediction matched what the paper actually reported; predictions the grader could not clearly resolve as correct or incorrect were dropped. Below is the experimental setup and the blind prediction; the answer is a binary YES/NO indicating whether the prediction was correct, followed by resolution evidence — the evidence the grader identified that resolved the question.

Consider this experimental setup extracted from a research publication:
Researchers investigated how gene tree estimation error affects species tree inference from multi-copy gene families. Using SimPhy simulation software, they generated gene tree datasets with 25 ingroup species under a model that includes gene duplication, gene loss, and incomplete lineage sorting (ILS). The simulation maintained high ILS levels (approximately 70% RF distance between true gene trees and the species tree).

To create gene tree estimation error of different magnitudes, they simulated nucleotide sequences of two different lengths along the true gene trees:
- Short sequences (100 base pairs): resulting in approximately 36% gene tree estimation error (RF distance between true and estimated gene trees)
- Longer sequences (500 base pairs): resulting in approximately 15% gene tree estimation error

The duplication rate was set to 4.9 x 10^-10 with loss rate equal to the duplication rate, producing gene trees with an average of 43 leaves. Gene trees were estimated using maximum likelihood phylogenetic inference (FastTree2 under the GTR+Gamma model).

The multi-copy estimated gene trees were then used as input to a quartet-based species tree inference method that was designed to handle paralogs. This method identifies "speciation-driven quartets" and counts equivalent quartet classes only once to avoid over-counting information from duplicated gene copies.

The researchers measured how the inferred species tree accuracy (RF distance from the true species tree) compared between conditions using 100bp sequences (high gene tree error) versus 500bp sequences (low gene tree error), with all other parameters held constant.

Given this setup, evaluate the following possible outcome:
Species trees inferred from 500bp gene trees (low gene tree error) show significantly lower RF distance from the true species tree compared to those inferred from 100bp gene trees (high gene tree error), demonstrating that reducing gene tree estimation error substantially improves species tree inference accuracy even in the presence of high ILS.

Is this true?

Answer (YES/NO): YES